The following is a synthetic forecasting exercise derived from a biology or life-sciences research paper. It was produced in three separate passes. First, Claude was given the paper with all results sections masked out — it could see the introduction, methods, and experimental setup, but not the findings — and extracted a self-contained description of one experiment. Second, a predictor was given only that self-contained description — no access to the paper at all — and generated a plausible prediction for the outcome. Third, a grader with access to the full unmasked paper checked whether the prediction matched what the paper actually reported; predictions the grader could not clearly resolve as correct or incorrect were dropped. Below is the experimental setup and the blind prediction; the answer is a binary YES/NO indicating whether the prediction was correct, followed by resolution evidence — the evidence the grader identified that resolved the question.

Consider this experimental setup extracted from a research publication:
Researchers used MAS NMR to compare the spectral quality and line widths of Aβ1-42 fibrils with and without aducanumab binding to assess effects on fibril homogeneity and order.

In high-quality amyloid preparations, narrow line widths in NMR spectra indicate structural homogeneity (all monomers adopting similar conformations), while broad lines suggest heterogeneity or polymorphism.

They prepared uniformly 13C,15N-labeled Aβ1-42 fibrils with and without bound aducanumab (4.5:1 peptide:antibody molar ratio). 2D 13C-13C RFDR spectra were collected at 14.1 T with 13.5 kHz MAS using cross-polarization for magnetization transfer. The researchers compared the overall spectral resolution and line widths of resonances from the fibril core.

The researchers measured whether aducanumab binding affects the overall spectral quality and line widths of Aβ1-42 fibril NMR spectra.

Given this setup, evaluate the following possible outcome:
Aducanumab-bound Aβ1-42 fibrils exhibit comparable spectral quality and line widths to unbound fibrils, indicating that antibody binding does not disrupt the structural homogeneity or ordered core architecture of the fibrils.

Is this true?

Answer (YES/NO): YES